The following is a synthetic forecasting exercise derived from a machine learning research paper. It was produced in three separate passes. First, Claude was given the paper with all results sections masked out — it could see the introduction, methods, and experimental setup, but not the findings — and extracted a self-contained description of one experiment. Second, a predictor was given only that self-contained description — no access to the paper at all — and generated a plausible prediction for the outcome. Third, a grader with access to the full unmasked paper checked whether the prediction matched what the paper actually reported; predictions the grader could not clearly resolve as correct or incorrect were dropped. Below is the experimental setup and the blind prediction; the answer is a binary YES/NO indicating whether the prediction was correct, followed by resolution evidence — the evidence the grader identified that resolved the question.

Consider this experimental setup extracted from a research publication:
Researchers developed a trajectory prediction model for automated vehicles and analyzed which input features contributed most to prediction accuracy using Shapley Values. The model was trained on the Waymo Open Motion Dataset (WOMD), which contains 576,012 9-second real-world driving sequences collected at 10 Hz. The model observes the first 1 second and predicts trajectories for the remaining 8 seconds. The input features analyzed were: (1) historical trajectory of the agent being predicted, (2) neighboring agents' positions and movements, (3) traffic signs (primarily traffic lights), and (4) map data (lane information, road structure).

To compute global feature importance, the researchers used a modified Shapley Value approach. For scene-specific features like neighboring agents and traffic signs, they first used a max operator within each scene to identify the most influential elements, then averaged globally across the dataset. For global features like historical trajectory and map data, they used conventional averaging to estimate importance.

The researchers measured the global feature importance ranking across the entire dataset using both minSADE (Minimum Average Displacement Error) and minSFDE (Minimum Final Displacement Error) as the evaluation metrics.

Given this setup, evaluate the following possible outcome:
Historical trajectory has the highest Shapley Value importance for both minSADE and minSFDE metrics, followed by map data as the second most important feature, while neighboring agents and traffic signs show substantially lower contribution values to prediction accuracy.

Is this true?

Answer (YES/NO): NO